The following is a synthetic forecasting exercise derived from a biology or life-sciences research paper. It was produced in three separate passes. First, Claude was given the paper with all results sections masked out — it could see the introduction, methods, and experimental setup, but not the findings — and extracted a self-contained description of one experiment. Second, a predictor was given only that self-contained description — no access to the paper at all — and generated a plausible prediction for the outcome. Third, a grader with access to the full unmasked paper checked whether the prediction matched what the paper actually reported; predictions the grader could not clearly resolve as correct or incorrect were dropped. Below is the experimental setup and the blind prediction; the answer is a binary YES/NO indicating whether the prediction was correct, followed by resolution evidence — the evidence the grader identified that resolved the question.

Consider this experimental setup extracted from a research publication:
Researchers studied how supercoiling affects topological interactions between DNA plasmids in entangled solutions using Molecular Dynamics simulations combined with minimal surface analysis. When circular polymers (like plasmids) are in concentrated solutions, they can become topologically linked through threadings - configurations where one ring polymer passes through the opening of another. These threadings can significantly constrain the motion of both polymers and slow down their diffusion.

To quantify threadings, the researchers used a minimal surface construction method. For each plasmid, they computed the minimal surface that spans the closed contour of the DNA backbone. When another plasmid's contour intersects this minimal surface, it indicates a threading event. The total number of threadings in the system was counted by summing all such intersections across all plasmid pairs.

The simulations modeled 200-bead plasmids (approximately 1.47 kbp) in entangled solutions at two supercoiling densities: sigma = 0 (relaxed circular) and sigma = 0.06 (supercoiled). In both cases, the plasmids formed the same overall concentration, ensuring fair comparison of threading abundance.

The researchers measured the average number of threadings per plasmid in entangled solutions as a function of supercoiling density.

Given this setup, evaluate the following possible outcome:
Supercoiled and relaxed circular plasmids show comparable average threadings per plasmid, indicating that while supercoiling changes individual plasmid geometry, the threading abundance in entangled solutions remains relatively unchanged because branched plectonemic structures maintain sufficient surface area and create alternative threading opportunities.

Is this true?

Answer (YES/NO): NO